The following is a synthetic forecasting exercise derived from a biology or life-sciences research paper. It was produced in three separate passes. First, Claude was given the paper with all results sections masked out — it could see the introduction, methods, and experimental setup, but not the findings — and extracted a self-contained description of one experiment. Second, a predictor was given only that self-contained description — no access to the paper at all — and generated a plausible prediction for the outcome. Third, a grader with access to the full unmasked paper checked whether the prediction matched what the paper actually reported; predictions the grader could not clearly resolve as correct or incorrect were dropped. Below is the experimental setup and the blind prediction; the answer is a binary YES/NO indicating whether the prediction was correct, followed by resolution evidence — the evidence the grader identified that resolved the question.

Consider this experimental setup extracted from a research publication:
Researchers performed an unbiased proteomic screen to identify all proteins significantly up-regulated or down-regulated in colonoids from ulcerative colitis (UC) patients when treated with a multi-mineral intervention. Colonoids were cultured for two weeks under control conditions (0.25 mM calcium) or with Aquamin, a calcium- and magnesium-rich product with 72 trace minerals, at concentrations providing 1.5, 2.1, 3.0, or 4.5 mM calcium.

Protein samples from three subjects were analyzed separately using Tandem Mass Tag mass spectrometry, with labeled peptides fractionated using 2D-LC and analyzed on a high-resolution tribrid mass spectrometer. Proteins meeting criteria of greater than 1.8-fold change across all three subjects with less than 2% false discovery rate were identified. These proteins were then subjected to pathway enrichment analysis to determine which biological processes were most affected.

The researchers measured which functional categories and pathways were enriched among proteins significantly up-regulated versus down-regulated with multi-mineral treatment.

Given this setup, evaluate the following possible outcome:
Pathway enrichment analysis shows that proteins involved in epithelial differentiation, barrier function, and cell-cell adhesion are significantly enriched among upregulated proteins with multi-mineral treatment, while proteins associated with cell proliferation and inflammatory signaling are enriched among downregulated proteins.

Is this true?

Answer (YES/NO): NO